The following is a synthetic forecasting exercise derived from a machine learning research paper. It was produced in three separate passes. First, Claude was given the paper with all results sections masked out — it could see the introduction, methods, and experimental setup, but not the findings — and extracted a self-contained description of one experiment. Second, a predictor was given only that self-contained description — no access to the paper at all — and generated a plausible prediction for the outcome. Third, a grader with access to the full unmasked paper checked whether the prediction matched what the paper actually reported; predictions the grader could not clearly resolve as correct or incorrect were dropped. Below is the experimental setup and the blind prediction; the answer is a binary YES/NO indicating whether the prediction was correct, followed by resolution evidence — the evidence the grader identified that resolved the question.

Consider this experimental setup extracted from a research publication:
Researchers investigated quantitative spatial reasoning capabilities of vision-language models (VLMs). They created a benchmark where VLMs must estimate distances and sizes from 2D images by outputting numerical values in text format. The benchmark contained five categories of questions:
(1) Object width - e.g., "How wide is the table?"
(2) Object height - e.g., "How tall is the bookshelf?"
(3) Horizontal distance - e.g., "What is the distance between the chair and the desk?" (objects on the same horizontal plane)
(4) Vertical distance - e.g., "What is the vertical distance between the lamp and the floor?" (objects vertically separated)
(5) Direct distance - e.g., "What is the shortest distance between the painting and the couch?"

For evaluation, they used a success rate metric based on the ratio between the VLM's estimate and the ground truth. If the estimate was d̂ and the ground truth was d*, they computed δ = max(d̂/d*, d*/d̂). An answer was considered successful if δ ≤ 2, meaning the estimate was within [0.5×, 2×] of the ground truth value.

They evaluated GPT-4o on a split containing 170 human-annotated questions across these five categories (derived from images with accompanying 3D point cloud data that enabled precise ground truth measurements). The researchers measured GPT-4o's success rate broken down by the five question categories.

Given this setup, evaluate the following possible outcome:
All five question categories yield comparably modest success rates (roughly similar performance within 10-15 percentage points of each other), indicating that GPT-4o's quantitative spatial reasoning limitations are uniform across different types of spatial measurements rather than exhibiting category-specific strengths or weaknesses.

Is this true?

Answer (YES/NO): NO